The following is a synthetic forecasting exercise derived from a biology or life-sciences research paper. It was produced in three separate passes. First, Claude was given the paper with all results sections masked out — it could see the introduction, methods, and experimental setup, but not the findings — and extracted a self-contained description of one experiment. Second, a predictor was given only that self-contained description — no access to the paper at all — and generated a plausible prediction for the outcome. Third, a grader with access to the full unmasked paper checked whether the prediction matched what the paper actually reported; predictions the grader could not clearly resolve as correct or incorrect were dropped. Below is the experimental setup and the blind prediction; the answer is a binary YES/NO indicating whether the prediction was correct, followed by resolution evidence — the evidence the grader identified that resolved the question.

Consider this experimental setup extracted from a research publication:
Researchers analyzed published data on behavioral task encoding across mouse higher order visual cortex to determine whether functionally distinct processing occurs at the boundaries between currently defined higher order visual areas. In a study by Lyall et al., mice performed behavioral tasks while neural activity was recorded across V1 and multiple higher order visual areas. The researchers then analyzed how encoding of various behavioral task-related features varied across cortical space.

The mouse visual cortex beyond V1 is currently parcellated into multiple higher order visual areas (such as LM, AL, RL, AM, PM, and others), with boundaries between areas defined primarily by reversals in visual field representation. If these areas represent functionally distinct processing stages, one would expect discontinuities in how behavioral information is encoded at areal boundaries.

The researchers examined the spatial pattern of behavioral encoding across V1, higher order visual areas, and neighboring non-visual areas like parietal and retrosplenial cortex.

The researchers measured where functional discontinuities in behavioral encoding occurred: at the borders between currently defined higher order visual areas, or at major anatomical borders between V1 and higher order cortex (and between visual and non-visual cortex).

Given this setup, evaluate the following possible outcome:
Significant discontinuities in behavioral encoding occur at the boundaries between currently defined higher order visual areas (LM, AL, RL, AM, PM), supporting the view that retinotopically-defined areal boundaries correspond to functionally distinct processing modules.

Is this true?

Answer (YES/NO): NO